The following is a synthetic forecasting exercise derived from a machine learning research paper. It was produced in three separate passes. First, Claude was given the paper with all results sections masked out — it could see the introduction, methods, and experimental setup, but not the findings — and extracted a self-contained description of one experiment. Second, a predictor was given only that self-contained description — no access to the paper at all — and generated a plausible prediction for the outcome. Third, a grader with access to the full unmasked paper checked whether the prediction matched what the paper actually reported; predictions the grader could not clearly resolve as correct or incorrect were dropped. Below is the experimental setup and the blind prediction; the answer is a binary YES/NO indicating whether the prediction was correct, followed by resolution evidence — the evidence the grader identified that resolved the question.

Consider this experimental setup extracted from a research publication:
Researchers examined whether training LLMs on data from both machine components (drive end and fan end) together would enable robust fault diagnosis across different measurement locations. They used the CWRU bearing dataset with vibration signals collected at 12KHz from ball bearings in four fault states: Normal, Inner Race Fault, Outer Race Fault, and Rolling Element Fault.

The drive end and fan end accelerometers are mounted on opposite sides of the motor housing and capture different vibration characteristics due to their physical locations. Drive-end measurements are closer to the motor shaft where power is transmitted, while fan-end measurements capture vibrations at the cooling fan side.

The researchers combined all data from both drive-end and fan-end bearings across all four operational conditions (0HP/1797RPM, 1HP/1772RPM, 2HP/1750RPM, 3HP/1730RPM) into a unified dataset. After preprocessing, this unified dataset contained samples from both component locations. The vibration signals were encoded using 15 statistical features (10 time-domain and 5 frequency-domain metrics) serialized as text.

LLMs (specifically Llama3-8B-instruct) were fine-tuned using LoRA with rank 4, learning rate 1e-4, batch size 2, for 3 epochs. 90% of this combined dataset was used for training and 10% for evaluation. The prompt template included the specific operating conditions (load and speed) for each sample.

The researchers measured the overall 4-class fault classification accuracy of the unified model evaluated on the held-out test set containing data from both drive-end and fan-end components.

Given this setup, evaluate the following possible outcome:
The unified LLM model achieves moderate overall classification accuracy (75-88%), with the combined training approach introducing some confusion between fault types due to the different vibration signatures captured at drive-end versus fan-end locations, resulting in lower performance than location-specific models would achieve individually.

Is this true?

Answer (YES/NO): NO